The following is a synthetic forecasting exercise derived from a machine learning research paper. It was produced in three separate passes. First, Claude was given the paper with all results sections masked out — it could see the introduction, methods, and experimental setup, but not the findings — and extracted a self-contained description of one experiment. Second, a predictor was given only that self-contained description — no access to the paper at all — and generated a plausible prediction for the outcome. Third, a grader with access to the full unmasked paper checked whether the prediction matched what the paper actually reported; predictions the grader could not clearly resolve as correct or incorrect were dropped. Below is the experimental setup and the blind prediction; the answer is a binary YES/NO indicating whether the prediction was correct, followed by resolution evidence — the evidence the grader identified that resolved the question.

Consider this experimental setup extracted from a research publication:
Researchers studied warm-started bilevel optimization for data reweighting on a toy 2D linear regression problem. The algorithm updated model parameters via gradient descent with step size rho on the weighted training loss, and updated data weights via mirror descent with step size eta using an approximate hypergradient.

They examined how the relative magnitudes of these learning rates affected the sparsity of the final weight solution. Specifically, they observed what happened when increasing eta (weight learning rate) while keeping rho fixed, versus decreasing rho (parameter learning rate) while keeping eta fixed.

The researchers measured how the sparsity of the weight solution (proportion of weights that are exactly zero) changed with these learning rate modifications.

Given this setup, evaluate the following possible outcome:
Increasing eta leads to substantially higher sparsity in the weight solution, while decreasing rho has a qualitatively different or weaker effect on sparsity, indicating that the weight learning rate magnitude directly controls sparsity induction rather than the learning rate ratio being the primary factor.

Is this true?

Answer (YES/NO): NO